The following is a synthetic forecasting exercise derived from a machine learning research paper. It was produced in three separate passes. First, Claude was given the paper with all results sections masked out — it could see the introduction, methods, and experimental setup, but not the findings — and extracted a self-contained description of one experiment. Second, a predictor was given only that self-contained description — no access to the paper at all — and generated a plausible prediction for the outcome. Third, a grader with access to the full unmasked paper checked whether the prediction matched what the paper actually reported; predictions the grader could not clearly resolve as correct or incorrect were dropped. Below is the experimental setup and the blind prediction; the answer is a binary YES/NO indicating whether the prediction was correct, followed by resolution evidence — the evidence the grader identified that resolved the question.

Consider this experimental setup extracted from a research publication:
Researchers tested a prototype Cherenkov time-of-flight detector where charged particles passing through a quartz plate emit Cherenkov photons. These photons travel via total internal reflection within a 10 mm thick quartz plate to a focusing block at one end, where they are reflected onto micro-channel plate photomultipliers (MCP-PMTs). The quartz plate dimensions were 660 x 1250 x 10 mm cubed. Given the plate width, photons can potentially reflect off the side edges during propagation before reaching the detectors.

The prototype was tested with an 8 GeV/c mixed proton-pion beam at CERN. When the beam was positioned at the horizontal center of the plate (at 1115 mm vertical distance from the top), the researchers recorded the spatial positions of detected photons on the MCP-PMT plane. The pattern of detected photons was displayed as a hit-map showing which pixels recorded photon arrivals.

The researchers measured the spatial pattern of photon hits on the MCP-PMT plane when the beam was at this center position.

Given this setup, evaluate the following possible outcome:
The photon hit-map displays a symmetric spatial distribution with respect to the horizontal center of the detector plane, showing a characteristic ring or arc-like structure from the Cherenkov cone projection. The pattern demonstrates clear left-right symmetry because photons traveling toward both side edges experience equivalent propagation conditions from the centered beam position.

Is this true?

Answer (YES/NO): NO